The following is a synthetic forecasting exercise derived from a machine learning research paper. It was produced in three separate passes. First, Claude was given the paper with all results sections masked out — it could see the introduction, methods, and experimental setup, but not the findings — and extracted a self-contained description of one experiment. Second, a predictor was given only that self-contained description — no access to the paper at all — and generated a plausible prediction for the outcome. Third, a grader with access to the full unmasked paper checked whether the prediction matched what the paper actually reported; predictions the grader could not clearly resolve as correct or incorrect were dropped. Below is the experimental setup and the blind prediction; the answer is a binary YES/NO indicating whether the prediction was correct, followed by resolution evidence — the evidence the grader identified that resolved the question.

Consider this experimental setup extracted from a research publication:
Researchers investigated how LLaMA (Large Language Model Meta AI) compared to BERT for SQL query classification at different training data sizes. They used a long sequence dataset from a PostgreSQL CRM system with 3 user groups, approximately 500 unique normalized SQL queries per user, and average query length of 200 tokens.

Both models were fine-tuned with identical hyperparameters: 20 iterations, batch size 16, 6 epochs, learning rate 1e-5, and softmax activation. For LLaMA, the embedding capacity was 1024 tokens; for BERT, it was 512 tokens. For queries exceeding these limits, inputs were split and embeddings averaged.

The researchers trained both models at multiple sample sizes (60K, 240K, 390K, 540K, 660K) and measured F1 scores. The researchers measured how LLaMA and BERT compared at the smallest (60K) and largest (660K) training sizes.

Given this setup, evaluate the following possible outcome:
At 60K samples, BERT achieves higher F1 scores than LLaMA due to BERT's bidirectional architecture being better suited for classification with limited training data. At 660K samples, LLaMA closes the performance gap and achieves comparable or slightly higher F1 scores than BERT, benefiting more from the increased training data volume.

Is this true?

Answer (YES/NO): YES